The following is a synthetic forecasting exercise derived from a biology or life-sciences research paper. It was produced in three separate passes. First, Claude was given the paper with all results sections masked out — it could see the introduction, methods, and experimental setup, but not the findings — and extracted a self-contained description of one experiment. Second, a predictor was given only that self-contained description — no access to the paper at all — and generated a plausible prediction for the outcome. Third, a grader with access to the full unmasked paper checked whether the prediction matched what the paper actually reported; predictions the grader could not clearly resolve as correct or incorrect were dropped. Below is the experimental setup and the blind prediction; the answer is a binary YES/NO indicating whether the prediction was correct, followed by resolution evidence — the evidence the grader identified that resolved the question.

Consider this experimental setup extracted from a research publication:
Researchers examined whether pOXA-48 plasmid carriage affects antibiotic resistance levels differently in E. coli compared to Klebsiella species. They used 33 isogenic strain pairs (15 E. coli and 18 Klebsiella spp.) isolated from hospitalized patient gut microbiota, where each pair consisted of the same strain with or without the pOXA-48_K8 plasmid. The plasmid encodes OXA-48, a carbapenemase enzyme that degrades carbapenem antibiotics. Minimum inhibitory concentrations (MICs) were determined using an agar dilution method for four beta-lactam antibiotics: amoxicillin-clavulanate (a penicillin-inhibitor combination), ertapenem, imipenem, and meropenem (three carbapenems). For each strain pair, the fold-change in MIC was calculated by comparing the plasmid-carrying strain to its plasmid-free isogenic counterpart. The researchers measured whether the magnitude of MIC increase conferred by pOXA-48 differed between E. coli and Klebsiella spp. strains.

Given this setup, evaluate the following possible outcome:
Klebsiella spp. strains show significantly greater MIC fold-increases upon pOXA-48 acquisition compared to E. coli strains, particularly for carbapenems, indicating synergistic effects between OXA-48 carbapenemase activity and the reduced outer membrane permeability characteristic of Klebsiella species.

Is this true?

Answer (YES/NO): NO